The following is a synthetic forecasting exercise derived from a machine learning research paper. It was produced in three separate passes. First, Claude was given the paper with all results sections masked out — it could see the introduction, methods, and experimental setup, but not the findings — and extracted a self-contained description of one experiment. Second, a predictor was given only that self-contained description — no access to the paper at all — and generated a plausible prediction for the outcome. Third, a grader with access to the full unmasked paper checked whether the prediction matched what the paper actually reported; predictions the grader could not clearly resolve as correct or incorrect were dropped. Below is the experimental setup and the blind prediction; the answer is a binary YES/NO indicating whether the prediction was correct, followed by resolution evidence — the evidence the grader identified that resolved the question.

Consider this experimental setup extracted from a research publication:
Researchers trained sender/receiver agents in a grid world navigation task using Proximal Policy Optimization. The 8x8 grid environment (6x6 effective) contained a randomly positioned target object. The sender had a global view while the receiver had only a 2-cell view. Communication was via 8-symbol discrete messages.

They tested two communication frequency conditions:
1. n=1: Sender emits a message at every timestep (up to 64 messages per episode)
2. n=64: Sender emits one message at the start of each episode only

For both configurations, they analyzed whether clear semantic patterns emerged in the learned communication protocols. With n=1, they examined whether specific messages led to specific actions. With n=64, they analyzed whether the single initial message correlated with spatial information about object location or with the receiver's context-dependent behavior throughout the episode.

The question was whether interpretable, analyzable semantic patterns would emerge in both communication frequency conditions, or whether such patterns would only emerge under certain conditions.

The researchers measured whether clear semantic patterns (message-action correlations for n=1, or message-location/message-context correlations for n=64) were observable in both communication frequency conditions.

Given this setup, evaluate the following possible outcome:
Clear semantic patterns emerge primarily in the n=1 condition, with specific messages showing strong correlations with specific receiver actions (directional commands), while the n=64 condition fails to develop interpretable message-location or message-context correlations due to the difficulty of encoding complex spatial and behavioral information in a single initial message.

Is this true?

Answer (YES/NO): NO